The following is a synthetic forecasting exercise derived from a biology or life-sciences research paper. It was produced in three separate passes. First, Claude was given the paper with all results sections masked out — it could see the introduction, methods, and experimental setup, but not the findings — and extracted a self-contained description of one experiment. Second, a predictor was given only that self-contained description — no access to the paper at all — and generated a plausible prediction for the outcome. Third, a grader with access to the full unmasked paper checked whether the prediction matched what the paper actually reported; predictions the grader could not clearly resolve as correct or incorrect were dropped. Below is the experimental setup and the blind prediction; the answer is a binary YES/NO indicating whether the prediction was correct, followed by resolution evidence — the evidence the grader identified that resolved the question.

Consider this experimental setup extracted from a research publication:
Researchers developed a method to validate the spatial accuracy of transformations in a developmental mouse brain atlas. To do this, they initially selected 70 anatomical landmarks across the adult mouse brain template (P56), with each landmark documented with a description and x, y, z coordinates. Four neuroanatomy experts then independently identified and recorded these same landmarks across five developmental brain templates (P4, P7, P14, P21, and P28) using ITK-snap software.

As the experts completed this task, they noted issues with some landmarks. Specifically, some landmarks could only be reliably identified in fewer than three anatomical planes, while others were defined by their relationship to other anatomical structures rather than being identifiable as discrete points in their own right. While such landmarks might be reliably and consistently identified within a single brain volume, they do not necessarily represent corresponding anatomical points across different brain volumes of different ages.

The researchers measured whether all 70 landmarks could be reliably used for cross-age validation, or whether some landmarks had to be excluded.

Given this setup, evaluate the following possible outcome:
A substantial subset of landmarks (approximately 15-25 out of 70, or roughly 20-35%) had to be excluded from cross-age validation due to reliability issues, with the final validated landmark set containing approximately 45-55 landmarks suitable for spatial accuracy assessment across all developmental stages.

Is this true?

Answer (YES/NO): YES